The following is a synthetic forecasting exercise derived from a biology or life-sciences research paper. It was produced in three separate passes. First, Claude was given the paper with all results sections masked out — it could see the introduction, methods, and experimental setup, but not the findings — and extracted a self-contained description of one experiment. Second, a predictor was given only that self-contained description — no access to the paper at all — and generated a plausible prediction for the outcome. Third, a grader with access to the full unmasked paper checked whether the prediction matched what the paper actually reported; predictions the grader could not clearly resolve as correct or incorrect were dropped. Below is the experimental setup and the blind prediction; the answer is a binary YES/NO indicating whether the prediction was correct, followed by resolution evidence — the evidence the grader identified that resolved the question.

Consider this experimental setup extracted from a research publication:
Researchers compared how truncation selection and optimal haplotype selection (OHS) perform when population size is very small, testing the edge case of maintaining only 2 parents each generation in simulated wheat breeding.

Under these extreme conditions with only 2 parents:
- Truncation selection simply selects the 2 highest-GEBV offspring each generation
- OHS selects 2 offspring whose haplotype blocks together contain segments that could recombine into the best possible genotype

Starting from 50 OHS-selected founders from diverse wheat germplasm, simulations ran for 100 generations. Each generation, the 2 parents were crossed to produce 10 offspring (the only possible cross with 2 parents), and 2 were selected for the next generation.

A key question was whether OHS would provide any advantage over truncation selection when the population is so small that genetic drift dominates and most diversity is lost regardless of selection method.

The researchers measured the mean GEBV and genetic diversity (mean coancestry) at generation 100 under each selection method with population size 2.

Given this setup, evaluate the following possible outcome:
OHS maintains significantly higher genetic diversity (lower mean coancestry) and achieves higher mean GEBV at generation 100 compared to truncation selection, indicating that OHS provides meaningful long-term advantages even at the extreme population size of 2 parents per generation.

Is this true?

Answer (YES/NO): NO